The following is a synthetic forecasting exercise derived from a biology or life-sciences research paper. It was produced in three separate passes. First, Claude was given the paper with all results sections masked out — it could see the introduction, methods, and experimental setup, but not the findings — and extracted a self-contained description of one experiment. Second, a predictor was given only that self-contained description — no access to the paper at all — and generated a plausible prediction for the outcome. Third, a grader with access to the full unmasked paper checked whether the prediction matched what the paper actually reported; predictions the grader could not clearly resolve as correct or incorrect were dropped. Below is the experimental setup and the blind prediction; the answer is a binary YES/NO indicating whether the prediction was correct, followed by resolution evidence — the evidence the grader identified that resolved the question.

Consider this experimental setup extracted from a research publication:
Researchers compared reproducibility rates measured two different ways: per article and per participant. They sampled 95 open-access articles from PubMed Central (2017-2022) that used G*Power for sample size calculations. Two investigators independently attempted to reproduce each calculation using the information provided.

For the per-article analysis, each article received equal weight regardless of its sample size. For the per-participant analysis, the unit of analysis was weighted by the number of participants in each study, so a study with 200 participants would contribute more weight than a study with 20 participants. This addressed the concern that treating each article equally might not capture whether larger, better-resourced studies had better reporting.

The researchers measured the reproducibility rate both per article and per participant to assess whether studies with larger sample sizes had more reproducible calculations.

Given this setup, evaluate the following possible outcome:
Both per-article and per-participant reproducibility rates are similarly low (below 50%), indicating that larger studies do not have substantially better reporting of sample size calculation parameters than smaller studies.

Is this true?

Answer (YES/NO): YES